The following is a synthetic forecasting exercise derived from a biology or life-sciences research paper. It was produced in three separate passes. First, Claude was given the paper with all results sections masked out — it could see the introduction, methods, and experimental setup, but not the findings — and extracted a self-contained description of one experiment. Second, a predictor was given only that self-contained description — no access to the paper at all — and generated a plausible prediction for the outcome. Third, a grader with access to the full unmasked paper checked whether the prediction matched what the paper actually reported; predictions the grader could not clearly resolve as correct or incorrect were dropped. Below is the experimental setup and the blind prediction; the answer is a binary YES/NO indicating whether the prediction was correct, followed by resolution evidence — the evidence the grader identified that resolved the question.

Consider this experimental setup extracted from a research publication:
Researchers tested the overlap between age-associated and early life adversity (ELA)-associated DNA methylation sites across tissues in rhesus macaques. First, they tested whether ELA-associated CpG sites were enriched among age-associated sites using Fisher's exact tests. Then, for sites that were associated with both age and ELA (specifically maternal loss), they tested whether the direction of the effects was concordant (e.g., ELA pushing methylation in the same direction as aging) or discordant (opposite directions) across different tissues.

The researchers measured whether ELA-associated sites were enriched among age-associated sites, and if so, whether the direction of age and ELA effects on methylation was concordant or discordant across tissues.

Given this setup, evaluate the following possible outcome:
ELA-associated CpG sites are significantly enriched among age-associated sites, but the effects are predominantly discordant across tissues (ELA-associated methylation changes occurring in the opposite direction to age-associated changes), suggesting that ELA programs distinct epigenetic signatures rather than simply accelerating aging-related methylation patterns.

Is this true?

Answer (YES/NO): NO